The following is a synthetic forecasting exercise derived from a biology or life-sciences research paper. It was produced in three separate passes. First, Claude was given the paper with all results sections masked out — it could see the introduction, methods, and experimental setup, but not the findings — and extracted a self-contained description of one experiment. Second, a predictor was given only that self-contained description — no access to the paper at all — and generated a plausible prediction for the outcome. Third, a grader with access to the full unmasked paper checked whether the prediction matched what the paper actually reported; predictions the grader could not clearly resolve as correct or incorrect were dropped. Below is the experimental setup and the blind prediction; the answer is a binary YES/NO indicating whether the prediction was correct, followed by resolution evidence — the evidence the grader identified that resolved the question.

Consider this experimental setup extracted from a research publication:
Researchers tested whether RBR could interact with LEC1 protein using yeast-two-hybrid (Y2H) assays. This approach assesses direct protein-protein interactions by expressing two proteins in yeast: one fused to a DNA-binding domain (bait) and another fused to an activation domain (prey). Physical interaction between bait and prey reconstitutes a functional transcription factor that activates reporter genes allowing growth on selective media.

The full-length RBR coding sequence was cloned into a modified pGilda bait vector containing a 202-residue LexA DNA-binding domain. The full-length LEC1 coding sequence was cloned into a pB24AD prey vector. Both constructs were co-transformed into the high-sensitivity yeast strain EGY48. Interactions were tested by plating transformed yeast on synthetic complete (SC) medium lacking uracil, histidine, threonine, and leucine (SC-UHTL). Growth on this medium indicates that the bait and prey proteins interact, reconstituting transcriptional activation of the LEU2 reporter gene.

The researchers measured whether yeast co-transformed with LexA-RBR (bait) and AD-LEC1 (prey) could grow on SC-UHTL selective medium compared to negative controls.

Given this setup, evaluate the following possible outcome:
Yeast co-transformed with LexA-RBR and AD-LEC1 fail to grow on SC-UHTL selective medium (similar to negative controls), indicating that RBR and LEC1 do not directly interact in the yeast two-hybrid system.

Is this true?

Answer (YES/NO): NO